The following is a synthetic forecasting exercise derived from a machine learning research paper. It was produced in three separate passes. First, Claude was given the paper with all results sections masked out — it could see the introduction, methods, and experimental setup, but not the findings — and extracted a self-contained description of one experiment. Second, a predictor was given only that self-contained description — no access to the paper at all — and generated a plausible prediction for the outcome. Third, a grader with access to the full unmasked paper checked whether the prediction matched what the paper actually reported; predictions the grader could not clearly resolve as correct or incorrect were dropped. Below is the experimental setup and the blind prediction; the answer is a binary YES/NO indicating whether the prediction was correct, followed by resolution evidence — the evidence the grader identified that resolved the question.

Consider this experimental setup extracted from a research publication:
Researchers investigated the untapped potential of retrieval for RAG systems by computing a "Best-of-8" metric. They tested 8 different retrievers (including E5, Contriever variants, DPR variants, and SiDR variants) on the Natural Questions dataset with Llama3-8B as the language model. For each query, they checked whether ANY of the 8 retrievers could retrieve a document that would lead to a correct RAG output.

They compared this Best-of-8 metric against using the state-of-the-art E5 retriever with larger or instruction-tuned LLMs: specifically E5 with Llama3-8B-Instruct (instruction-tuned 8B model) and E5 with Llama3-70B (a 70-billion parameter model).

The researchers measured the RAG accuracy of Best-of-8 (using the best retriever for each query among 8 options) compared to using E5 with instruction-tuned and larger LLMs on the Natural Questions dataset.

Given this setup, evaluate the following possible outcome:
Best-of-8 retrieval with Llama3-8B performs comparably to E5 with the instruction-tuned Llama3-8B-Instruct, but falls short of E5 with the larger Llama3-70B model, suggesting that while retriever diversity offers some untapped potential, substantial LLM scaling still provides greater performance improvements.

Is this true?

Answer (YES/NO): NO